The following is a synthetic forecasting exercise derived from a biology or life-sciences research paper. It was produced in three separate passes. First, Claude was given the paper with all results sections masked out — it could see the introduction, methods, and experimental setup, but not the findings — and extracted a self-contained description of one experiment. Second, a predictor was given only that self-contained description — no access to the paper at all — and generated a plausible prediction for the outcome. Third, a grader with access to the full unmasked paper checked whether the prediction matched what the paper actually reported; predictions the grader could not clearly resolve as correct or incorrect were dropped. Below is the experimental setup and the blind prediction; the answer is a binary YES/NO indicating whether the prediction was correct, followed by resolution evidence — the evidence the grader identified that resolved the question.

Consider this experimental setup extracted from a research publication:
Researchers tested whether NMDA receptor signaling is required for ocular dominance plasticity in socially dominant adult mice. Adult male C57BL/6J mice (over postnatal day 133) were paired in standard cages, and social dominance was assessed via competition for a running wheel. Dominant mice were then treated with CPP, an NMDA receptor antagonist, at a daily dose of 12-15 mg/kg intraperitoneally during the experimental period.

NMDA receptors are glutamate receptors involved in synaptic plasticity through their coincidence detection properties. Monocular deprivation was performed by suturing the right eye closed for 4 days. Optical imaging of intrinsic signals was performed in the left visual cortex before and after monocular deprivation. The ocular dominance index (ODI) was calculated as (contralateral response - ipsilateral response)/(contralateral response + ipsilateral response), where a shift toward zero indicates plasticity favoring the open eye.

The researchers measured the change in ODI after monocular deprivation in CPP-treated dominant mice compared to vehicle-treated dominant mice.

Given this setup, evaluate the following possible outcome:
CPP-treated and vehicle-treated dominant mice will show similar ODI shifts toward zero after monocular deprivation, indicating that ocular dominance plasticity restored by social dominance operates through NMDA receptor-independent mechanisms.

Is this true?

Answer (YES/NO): NO